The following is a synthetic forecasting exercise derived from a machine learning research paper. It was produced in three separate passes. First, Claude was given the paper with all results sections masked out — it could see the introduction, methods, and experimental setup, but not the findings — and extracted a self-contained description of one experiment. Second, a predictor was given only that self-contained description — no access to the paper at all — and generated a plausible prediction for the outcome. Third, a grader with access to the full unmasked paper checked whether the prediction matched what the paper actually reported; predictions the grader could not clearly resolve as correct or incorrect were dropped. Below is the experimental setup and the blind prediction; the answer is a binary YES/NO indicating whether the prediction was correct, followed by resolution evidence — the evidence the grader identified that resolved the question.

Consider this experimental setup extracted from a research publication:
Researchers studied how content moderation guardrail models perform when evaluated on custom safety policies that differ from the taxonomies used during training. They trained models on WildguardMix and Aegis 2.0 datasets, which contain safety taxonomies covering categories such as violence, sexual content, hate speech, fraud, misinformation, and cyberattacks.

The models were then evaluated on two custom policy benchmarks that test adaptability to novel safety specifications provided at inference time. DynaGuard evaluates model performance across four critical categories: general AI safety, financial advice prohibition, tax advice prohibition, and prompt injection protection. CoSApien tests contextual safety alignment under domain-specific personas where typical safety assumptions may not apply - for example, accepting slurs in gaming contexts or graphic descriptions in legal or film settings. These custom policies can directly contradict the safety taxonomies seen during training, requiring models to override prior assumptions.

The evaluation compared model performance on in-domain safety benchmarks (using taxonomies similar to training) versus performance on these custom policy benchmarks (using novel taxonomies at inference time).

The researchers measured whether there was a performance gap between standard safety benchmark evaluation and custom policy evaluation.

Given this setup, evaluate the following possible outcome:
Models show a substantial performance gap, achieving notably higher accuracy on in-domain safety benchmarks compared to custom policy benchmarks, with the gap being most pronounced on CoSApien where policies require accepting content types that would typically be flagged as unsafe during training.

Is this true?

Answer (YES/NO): YES